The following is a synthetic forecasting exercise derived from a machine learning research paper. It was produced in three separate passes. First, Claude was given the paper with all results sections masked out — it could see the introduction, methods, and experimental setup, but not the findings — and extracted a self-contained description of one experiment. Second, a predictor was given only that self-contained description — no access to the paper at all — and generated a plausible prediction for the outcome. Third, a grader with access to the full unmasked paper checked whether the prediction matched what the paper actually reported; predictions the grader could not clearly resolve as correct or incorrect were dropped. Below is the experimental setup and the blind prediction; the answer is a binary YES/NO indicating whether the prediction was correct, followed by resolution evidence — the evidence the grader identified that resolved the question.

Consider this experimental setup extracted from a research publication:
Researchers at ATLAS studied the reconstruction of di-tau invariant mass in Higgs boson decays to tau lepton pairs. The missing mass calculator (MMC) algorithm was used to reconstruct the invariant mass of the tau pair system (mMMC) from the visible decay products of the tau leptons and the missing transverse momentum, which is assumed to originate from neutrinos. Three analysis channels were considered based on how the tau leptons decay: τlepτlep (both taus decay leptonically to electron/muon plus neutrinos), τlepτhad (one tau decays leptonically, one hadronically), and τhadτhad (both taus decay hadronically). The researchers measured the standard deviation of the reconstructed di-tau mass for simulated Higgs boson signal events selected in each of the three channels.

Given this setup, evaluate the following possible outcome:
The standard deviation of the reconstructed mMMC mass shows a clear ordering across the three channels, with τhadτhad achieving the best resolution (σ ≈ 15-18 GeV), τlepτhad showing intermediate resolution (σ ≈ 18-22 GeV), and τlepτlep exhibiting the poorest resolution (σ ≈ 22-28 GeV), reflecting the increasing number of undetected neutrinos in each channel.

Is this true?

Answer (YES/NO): NO